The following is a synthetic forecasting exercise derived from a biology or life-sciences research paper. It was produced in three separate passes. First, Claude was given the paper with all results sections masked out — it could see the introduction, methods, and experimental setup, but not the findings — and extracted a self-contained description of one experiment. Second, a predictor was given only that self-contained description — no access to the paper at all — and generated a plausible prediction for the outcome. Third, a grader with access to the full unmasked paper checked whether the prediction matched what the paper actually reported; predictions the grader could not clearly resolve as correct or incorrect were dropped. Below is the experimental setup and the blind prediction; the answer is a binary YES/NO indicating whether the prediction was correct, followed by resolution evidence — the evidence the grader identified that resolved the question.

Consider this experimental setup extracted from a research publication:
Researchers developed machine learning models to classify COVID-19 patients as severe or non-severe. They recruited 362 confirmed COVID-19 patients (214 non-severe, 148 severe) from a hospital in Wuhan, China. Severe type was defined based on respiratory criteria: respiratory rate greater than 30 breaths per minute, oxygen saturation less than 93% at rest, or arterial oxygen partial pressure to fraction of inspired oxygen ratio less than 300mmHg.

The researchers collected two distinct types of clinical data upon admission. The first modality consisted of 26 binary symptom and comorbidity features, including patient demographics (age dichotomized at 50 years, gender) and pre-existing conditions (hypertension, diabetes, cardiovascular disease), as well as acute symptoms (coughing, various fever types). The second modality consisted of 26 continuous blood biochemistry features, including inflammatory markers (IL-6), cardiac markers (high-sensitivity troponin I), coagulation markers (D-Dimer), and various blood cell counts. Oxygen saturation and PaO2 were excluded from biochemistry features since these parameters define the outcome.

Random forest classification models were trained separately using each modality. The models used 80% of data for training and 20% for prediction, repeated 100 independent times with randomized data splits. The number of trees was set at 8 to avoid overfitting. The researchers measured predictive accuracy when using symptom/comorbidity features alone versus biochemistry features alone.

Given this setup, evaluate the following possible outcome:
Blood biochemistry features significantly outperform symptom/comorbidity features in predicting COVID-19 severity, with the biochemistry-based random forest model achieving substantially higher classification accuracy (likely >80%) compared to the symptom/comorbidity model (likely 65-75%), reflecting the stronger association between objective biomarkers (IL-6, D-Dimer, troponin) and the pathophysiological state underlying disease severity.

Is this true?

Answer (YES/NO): NO